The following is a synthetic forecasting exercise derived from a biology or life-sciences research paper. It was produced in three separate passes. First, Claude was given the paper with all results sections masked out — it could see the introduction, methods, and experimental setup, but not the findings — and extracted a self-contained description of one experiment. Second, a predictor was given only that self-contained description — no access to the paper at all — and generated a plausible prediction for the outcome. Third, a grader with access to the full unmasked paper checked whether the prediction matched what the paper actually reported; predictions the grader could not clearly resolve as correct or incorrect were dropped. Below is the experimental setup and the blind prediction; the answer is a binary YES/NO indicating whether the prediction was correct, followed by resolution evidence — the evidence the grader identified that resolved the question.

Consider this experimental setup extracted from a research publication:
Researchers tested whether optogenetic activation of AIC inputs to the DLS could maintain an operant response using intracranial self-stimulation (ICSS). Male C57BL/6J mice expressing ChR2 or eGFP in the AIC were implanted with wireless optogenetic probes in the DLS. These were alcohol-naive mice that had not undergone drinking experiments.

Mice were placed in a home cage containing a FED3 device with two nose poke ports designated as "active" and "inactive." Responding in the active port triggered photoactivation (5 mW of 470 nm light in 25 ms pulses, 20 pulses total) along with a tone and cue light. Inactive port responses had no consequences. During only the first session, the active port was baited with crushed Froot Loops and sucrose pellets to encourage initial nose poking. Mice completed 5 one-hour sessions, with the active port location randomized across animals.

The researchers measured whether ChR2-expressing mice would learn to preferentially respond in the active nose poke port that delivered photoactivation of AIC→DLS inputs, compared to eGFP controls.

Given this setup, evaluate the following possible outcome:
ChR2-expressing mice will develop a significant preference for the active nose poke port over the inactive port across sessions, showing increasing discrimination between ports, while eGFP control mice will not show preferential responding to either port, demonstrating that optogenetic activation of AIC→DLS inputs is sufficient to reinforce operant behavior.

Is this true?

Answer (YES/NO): NO